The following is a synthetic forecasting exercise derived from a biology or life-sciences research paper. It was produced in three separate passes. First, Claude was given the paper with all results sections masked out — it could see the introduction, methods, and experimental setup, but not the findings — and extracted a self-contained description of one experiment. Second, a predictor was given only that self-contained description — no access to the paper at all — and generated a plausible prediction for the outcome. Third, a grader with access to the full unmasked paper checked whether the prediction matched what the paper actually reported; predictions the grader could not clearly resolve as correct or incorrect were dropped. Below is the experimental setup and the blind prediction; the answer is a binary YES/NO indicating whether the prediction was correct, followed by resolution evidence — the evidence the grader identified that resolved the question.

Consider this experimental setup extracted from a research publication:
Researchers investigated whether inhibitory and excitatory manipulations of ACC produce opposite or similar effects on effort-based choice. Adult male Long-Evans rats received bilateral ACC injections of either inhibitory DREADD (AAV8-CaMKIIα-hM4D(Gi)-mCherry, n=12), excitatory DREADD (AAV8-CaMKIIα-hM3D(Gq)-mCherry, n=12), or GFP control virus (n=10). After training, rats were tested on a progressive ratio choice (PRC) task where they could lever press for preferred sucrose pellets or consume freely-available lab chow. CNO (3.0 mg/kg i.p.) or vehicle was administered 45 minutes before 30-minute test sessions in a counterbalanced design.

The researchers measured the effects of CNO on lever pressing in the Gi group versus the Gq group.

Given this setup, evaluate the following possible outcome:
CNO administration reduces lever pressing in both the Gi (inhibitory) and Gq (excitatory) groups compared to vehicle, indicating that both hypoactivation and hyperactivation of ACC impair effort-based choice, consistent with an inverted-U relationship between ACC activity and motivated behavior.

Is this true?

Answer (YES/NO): YES